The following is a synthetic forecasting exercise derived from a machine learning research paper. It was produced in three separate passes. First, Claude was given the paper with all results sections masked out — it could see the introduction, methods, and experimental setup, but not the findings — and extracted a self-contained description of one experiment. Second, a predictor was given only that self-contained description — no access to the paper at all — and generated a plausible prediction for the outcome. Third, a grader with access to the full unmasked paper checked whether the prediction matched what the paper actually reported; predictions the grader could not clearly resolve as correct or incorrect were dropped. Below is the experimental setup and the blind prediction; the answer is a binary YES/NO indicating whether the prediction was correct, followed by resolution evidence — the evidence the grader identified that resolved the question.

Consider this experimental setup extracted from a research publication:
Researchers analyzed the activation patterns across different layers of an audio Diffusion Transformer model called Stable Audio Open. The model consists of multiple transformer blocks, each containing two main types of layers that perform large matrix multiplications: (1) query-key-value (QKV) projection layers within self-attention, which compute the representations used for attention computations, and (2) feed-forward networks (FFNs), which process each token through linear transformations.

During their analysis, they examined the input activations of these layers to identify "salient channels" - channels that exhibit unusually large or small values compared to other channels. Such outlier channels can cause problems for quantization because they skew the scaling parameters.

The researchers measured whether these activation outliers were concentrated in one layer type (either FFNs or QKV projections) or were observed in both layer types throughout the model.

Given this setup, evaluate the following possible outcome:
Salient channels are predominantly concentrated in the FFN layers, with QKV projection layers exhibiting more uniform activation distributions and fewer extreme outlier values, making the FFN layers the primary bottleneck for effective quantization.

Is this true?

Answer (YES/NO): NO